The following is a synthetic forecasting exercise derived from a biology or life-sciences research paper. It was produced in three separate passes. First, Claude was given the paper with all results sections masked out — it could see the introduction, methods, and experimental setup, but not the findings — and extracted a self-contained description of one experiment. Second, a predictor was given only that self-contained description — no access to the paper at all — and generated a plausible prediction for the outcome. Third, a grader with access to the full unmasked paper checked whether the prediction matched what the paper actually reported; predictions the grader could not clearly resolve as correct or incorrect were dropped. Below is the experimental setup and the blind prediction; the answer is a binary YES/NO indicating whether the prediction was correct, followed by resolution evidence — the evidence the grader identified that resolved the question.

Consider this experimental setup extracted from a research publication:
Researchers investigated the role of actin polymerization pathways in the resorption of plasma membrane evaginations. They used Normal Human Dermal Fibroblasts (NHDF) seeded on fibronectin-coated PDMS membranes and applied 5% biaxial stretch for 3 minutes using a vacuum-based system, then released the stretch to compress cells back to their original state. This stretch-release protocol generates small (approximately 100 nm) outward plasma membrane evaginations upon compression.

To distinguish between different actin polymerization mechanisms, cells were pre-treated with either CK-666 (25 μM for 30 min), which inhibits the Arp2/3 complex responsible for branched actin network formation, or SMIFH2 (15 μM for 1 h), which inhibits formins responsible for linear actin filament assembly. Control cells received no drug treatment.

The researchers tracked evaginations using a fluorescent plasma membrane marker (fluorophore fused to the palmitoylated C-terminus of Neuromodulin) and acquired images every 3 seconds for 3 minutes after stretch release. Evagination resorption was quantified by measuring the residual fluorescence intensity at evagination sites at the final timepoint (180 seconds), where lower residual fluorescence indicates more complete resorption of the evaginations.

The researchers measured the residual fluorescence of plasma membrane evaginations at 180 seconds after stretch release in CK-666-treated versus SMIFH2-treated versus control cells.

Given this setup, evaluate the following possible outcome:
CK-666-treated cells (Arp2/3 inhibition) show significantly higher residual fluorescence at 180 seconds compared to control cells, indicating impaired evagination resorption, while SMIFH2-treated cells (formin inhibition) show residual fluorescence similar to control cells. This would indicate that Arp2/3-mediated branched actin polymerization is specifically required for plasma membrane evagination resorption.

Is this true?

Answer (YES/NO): YES